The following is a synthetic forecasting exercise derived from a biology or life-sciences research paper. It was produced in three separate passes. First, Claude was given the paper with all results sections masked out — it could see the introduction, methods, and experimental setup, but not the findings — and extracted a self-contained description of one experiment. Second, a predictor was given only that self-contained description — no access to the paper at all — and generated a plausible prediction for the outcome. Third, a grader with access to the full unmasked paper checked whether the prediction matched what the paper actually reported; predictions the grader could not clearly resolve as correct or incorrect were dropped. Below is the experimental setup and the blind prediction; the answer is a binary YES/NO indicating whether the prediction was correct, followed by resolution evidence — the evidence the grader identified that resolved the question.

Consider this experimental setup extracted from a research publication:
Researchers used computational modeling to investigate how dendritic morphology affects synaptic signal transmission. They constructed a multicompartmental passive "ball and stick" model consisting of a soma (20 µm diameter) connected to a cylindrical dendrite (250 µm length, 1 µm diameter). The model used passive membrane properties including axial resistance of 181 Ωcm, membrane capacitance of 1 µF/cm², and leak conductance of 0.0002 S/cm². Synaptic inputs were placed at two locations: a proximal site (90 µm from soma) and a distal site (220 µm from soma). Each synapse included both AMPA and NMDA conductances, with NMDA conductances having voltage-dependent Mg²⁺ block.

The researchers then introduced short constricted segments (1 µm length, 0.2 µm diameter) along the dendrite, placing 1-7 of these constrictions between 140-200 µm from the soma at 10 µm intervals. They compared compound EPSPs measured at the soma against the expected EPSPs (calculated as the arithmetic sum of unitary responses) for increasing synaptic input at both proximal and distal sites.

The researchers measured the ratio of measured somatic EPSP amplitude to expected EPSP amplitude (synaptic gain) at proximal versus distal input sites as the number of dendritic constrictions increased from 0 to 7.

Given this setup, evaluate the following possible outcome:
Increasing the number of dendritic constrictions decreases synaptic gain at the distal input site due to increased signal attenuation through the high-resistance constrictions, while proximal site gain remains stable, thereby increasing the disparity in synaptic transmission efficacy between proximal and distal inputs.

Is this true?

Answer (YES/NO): NO